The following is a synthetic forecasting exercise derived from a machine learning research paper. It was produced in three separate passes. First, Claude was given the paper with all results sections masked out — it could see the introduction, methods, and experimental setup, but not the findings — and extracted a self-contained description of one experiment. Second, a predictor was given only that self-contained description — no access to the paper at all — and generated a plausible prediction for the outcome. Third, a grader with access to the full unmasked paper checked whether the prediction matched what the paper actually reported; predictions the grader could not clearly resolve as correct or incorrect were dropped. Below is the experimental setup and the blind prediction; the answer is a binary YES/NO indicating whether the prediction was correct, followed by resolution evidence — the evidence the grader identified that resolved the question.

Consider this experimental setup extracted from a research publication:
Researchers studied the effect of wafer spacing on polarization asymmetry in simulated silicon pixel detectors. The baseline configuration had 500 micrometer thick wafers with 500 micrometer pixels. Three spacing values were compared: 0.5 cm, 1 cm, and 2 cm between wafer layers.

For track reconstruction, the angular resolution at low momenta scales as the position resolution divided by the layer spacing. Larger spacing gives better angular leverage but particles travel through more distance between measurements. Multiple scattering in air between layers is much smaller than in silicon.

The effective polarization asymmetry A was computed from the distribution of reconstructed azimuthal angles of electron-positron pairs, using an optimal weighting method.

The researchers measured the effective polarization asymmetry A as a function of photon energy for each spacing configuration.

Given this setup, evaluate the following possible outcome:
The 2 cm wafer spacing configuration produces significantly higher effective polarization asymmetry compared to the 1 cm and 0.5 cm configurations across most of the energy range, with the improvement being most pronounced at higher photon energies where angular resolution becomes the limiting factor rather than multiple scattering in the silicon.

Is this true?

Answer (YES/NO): NO